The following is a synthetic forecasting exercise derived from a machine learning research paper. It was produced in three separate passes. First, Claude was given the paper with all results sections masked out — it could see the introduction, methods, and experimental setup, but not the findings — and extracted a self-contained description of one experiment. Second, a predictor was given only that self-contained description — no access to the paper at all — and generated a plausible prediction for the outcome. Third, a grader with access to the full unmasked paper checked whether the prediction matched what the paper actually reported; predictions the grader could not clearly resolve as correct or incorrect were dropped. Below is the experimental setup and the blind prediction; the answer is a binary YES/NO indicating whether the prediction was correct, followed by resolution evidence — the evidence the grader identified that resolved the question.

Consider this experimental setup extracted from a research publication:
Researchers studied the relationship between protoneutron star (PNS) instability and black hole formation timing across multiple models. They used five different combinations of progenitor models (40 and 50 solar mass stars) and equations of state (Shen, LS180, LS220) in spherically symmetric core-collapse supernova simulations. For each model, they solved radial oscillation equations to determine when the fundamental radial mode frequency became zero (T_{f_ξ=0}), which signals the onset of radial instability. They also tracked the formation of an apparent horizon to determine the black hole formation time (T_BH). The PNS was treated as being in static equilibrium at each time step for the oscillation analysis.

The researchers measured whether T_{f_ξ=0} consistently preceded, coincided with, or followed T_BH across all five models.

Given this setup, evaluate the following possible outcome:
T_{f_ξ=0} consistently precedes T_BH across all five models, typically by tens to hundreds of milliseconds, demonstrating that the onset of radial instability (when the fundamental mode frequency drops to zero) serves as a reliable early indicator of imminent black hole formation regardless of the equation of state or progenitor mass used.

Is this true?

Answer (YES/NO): NO